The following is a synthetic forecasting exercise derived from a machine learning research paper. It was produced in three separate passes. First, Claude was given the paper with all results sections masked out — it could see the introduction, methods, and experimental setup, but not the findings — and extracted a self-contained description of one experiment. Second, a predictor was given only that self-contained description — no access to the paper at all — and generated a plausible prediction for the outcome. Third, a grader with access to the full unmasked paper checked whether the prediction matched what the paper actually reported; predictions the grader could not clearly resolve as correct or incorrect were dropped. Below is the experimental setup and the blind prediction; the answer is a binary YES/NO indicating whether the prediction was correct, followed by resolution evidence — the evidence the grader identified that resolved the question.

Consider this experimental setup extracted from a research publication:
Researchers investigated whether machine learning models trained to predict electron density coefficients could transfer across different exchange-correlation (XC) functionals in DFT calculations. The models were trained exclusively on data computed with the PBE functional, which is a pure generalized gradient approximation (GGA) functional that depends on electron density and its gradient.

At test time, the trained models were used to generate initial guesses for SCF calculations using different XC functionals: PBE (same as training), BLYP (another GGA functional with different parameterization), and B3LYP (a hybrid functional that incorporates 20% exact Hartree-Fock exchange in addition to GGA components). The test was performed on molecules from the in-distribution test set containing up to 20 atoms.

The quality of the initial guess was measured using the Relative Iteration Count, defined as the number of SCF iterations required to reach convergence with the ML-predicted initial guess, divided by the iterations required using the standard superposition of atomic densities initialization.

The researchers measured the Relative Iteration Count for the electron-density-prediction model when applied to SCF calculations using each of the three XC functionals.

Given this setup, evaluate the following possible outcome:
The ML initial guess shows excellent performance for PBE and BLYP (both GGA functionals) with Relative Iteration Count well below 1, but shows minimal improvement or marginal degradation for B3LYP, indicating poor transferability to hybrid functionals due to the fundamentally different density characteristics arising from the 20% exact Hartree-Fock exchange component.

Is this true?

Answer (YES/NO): NO